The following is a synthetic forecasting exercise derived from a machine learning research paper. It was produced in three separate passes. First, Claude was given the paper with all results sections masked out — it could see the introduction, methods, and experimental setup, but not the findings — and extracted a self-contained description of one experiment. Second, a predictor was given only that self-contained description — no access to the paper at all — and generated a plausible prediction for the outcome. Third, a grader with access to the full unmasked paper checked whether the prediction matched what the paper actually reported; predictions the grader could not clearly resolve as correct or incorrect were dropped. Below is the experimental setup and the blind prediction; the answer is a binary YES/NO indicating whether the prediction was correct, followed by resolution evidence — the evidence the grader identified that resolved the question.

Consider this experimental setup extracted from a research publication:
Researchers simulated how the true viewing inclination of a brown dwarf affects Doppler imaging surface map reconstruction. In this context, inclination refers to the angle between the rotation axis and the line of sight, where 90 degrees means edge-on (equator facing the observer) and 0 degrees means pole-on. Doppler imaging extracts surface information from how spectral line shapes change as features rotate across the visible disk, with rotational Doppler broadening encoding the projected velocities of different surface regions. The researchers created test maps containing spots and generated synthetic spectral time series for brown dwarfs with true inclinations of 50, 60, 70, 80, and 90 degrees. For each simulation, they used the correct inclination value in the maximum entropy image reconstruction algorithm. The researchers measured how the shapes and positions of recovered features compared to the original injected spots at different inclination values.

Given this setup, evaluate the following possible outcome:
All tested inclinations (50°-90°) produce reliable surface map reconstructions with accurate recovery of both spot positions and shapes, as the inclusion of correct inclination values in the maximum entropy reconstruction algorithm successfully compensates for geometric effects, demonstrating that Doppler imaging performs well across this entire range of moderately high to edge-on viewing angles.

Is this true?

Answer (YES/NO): NO